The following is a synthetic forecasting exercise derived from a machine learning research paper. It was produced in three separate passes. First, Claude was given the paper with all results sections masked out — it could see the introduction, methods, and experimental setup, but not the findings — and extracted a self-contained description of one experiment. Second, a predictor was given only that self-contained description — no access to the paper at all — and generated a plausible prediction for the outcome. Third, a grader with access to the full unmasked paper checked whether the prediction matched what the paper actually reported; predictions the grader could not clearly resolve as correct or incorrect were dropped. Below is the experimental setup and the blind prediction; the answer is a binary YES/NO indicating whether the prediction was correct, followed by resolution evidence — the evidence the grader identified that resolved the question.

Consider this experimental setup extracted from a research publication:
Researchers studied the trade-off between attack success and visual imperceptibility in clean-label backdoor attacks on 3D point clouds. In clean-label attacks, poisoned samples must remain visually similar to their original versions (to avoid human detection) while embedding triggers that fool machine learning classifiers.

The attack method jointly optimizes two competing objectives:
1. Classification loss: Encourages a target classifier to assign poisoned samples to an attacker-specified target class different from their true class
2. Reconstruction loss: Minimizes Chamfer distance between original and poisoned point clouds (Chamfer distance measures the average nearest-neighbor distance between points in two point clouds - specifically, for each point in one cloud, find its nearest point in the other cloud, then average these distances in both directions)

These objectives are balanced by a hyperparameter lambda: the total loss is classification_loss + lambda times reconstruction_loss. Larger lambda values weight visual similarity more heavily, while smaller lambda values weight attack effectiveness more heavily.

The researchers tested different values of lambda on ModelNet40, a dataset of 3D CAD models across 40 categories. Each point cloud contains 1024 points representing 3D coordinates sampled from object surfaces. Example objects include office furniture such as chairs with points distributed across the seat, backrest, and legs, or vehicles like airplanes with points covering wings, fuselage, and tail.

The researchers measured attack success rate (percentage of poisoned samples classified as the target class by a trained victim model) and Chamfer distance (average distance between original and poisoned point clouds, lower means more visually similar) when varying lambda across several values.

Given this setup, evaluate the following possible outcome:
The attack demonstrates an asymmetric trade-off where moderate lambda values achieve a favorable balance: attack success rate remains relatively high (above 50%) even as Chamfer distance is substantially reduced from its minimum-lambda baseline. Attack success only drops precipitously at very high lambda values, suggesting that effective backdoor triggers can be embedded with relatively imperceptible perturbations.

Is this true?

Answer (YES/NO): NO